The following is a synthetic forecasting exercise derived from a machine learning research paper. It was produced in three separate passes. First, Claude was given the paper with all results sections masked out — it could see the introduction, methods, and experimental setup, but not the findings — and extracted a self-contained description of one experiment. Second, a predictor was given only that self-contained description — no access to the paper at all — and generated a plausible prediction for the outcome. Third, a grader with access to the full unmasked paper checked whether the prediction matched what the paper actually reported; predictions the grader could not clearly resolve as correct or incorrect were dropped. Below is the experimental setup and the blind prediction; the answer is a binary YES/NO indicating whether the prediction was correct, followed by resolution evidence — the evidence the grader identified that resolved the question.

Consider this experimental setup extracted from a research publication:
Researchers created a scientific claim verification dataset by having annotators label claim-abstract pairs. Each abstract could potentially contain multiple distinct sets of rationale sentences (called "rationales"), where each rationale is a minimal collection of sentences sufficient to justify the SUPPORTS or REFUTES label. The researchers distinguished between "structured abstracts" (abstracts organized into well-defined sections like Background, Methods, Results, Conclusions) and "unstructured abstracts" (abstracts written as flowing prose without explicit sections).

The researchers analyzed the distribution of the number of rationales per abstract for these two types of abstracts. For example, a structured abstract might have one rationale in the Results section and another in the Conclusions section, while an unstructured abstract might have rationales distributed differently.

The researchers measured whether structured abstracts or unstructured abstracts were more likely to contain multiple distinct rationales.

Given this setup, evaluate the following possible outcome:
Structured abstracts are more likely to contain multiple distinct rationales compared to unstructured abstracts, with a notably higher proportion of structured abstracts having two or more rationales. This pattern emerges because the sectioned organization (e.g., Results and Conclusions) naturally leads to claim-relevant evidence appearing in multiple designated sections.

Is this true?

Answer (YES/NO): YES